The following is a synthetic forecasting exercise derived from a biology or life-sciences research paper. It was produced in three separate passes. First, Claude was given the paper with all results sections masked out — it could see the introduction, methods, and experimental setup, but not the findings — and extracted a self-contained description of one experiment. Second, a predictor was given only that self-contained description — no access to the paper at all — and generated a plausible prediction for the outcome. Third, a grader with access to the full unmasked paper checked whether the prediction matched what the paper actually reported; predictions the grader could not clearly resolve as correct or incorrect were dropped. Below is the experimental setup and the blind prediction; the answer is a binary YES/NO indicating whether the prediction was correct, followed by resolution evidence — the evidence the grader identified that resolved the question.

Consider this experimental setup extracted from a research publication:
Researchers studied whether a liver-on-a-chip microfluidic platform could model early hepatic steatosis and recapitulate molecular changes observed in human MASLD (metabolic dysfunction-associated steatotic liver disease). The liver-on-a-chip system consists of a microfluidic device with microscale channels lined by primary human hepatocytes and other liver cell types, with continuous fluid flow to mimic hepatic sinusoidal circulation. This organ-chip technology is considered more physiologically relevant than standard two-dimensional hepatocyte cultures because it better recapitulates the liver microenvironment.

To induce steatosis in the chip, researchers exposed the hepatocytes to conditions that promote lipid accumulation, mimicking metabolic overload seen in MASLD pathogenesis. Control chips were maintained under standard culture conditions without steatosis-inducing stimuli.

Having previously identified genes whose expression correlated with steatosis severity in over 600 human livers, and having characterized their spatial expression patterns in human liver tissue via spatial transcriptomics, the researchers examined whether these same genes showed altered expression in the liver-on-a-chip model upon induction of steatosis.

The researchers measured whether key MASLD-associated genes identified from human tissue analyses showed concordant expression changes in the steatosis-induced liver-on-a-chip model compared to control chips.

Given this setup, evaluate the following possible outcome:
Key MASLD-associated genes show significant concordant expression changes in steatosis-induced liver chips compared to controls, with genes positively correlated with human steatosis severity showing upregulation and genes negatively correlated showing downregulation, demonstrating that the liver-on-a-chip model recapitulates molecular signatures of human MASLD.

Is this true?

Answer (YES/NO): NO